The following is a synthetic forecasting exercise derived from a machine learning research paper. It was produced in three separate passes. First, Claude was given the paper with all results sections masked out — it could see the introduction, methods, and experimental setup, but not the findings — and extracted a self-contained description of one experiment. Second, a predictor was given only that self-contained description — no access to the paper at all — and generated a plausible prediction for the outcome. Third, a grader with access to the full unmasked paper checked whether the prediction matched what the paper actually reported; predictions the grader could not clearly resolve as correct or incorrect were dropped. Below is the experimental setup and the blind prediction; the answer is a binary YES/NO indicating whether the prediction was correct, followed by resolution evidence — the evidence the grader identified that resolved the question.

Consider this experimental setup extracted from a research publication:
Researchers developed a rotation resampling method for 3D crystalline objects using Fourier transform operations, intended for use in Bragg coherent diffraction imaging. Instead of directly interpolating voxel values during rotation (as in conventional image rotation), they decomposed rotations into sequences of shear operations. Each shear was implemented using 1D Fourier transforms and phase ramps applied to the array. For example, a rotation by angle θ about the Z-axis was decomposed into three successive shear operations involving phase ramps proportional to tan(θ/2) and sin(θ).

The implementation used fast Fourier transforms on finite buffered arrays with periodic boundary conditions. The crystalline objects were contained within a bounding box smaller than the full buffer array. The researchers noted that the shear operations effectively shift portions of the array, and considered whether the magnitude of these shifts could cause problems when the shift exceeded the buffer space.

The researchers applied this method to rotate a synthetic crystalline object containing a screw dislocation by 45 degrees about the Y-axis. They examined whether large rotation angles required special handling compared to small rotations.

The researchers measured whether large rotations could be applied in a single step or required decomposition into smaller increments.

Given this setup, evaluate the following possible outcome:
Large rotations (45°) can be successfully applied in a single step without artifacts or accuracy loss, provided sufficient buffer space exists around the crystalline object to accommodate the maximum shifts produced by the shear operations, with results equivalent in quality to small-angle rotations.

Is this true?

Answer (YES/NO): YES